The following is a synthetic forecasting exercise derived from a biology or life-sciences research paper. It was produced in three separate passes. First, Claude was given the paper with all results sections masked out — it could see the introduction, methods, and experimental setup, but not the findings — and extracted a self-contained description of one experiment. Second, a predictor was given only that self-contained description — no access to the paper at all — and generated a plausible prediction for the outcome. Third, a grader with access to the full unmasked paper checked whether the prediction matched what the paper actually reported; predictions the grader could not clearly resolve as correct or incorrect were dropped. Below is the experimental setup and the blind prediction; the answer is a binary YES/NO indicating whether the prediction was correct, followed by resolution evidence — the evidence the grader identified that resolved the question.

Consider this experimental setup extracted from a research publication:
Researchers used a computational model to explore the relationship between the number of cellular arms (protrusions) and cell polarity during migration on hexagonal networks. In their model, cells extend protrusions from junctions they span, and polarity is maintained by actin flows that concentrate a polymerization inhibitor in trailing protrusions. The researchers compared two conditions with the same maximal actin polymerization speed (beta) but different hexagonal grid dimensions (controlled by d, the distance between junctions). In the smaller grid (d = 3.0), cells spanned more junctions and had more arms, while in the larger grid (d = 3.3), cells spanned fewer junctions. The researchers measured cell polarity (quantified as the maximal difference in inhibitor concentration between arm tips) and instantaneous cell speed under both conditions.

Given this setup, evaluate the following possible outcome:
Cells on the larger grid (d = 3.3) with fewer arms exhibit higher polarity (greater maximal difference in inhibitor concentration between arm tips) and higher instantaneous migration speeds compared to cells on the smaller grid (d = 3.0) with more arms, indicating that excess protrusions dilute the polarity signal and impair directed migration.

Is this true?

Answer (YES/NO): NO